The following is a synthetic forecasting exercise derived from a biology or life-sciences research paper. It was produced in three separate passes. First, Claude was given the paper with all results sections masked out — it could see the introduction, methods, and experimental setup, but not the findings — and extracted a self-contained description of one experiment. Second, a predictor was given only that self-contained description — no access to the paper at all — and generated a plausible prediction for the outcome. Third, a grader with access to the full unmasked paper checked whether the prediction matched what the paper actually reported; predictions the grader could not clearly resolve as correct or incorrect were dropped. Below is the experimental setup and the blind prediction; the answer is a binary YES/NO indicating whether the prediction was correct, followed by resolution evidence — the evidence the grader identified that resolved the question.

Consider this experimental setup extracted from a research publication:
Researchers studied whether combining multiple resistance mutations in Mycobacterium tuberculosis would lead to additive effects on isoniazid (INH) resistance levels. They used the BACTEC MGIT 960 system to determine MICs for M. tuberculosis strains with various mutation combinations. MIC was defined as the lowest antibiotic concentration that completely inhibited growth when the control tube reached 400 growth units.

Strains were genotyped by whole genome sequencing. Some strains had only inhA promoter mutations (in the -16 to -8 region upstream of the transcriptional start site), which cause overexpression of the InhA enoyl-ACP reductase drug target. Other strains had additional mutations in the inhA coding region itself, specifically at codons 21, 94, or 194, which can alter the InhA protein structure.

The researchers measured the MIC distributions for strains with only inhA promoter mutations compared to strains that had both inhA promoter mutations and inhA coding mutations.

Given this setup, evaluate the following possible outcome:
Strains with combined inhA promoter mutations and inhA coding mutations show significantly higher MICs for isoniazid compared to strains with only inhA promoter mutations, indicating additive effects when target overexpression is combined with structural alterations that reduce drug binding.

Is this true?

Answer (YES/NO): NO